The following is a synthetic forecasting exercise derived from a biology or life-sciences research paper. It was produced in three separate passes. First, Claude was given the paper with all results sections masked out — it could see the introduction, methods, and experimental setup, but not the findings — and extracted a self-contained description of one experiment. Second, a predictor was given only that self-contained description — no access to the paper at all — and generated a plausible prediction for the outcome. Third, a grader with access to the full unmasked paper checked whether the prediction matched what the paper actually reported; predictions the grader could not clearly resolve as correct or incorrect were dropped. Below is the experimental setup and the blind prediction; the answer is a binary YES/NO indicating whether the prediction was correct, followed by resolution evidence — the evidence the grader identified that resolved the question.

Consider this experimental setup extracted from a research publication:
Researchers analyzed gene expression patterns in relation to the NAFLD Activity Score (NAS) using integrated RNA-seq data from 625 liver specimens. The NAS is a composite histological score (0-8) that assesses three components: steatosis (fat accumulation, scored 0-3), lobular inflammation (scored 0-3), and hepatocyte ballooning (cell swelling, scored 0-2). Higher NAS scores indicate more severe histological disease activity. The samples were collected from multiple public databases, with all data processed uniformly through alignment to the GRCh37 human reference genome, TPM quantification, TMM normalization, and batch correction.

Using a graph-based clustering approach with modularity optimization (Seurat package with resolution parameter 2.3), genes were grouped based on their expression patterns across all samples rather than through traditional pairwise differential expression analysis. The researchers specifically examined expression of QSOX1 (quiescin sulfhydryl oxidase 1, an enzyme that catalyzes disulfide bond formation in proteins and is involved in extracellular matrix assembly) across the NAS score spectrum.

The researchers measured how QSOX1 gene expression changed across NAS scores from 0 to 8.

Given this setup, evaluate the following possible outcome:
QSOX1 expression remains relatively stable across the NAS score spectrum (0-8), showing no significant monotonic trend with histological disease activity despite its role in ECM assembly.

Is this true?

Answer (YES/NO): NO